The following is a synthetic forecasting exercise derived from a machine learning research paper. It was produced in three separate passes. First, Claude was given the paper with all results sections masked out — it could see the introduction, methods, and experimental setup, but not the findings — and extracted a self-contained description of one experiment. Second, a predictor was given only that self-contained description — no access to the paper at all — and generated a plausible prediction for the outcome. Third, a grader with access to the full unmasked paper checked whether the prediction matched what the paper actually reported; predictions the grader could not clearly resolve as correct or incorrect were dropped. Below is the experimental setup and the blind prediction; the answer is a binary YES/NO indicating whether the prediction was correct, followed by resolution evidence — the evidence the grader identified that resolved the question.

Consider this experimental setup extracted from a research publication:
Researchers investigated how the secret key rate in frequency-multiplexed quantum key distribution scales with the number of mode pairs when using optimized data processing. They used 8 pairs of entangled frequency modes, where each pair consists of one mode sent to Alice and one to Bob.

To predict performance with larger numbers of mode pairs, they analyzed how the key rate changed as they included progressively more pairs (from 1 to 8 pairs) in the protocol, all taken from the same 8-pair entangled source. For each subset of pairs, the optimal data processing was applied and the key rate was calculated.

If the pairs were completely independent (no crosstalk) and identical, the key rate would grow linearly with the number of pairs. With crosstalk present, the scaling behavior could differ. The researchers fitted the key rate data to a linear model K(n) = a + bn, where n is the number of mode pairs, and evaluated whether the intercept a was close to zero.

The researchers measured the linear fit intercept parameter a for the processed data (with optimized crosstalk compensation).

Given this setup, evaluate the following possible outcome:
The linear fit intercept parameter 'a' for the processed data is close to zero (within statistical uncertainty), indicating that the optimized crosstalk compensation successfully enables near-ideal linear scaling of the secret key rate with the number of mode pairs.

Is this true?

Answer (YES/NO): NO